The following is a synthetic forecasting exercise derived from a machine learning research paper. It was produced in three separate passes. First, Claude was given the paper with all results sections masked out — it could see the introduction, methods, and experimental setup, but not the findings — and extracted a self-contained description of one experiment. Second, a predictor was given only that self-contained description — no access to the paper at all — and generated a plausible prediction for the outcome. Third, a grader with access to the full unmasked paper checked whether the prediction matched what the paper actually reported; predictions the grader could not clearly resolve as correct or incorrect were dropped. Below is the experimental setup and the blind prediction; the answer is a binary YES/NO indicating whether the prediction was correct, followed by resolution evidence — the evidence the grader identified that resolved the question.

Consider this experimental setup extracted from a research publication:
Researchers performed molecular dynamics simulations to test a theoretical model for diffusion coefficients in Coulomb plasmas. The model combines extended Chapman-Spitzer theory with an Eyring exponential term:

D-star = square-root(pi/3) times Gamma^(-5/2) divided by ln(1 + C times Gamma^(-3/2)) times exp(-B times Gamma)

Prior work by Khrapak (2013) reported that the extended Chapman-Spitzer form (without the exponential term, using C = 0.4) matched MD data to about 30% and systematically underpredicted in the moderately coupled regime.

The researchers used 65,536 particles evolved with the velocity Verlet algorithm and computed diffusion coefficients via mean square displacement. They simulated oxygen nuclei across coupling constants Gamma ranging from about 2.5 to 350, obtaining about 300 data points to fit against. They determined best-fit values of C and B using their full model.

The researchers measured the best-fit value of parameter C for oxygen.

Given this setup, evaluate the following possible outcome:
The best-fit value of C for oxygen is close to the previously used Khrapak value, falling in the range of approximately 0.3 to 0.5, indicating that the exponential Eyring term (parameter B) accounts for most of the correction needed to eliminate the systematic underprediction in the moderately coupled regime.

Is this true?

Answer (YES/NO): NO